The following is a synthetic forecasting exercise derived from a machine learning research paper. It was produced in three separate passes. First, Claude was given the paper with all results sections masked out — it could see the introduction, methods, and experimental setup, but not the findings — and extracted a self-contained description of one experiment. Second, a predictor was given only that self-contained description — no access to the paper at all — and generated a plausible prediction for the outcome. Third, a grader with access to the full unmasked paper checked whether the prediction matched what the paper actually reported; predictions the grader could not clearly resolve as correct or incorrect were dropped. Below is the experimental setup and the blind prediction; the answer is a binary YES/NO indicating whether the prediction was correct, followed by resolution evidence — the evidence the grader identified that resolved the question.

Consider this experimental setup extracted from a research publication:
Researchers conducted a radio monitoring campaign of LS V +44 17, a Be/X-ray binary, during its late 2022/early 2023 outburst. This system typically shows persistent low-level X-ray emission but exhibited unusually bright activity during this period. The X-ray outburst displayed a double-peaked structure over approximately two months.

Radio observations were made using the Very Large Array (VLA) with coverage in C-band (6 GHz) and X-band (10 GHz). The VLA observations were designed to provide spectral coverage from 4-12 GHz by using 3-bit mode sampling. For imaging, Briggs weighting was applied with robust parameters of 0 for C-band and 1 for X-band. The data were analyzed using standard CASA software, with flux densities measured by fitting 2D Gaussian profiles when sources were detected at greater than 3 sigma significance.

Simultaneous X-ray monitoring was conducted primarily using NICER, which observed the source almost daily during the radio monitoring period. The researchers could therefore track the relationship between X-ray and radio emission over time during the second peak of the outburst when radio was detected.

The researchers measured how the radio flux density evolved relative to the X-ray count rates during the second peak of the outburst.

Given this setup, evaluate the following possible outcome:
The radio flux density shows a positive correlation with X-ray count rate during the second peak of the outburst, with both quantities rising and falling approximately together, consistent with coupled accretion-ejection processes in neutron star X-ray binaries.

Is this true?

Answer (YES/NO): YES